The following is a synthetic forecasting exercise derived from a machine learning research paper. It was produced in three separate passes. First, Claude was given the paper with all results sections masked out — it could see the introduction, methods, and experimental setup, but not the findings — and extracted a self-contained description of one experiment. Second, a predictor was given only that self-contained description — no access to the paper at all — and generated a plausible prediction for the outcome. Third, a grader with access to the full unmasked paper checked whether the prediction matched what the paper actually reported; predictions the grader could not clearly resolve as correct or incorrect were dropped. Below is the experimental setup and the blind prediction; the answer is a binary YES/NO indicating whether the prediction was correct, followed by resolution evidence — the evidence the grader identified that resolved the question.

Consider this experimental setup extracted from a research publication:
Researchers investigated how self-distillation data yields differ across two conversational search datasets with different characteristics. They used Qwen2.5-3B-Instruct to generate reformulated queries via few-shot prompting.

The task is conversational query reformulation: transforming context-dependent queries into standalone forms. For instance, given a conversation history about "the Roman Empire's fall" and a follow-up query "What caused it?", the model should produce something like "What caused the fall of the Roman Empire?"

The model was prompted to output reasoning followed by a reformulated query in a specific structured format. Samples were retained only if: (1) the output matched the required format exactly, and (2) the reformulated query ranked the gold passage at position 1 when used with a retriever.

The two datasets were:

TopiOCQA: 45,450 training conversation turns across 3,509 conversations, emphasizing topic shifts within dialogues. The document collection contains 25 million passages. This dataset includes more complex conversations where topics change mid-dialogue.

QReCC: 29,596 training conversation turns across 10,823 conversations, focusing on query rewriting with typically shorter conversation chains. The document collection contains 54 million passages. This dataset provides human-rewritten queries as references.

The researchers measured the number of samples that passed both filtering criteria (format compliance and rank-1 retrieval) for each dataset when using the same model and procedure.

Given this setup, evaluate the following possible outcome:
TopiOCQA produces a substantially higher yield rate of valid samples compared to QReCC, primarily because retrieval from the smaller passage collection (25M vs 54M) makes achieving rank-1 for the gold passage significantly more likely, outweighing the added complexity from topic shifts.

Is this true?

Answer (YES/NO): NO